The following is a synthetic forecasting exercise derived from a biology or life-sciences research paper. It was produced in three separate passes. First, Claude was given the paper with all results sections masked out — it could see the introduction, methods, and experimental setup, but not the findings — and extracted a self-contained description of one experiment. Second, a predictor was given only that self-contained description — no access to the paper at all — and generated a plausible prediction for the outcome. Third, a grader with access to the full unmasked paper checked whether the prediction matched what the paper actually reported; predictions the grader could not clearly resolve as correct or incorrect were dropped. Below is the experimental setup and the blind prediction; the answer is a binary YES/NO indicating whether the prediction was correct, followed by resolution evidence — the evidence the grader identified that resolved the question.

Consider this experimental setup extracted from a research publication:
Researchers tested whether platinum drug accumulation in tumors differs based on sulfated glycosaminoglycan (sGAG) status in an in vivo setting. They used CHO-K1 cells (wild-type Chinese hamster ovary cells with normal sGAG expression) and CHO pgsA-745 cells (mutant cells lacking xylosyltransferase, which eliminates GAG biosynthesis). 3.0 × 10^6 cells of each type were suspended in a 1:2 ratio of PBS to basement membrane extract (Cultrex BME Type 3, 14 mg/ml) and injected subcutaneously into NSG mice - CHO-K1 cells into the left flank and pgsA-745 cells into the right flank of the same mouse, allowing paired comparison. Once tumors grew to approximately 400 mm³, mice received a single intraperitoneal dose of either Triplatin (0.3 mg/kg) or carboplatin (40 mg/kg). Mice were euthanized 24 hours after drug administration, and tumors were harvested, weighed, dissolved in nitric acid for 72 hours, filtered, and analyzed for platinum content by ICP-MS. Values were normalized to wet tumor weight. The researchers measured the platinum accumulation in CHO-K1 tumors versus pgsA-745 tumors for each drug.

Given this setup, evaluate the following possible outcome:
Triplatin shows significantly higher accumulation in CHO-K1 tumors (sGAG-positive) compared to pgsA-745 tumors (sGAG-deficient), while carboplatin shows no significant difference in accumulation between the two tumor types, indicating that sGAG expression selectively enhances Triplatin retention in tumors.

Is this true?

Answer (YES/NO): NO